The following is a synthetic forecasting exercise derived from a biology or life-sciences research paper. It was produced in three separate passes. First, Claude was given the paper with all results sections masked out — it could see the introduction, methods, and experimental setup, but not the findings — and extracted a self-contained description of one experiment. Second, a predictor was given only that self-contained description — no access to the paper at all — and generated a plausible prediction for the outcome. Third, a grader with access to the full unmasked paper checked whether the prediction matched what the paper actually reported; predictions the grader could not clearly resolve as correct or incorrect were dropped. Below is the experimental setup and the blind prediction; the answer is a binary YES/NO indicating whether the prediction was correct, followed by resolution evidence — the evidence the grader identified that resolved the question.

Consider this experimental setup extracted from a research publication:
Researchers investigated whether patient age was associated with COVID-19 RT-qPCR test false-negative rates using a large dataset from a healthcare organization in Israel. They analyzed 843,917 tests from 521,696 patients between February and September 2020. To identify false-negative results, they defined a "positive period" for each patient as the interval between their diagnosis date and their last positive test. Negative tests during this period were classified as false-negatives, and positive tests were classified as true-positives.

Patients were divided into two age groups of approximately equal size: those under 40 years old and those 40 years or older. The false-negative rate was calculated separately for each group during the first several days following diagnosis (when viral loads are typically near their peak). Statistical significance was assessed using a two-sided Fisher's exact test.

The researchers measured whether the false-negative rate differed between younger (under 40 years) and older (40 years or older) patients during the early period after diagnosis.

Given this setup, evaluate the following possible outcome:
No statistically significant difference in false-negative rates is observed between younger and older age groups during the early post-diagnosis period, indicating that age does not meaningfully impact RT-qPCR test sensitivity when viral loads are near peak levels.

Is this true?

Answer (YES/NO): NO